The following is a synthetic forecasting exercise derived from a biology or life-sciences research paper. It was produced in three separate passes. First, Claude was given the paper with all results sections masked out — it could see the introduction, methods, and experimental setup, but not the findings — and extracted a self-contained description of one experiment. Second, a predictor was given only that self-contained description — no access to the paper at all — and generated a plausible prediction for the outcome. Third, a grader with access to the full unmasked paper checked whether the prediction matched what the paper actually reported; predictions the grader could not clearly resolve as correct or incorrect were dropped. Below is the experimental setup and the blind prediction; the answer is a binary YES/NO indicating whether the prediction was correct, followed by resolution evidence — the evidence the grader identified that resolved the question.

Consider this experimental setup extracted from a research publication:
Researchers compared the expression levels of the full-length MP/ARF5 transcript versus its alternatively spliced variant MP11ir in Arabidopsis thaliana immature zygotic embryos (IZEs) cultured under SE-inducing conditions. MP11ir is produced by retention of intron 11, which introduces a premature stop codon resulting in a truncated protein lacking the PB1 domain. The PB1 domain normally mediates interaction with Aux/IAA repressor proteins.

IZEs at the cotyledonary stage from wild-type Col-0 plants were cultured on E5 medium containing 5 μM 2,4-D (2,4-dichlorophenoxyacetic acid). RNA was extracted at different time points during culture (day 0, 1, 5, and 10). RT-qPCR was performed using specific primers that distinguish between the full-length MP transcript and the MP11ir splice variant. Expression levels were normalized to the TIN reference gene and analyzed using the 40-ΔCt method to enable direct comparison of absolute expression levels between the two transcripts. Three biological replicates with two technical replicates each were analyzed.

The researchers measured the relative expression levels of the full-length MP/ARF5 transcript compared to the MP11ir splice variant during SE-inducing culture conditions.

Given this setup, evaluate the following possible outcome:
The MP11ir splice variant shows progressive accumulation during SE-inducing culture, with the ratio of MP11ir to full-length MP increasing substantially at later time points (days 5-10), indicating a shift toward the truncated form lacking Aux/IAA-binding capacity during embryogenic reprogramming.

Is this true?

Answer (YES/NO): NO